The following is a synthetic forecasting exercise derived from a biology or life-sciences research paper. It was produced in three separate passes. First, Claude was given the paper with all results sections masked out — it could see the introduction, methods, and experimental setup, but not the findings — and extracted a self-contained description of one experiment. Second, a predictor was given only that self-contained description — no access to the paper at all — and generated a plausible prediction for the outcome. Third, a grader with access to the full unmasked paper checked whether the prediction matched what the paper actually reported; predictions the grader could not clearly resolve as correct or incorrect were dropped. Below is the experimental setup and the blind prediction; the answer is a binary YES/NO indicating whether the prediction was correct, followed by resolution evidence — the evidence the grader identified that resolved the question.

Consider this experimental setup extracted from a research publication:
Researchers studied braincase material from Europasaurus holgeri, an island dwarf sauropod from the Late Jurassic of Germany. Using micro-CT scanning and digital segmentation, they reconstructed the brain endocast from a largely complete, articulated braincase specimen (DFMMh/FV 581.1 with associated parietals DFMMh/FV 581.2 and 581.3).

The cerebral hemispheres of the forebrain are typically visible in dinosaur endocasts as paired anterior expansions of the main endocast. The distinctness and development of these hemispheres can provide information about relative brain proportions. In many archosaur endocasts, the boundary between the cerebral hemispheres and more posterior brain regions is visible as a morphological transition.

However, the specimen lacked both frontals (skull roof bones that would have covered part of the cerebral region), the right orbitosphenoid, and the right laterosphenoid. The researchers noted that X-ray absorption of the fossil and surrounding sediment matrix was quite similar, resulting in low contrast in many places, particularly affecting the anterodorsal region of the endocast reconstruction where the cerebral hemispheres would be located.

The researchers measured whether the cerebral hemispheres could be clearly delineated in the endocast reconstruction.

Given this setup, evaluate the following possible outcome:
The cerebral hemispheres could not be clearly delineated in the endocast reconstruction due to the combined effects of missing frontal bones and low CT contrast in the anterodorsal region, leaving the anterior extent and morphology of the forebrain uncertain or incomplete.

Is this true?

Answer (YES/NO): YES